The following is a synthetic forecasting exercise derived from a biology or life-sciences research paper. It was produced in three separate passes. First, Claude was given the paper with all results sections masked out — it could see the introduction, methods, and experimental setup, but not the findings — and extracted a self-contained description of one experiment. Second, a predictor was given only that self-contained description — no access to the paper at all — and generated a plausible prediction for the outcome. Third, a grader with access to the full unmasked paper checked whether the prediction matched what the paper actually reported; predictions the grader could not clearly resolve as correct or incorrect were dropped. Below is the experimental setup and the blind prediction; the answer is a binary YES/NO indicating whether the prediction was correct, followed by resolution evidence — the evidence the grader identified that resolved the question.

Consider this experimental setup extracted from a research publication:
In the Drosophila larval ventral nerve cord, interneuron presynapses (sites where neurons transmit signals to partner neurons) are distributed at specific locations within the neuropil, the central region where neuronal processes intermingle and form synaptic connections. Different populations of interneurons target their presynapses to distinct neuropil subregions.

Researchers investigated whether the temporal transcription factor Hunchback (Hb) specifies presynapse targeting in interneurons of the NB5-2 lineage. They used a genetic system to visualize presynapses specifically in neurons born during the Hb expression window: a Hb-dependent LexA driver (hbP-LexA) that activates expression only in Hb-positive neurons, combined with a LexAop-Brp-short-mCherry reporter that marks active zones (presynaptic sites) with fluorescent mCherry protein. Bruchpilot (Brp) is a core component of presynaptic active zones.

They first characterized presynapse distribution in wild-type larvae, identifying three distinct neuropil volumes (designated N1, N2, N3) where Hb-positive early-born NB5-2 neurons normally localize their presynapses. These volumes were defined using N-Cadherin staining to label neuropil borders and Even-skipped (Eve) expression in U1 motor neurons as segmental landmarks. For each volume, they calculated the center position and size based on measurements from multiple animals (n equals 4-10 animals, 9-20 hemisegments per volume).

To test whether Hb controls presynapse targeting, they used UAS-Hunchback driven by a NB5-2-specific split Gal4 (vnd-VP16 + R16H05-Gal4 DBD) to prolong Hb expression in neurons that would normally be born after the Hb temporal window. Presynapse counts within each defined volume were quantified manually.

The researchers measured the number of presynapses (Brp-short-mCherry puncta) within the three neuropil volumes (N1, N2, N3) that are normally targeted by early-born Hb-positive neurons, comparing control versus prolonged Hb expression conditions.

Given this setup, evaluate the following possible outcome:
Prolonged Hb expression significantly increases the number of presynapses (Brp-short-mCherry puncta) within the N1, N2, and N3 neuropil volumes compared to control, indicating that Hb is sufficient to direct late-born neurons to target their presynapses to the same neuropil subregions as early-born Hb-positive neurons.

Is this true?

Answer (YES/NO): NO